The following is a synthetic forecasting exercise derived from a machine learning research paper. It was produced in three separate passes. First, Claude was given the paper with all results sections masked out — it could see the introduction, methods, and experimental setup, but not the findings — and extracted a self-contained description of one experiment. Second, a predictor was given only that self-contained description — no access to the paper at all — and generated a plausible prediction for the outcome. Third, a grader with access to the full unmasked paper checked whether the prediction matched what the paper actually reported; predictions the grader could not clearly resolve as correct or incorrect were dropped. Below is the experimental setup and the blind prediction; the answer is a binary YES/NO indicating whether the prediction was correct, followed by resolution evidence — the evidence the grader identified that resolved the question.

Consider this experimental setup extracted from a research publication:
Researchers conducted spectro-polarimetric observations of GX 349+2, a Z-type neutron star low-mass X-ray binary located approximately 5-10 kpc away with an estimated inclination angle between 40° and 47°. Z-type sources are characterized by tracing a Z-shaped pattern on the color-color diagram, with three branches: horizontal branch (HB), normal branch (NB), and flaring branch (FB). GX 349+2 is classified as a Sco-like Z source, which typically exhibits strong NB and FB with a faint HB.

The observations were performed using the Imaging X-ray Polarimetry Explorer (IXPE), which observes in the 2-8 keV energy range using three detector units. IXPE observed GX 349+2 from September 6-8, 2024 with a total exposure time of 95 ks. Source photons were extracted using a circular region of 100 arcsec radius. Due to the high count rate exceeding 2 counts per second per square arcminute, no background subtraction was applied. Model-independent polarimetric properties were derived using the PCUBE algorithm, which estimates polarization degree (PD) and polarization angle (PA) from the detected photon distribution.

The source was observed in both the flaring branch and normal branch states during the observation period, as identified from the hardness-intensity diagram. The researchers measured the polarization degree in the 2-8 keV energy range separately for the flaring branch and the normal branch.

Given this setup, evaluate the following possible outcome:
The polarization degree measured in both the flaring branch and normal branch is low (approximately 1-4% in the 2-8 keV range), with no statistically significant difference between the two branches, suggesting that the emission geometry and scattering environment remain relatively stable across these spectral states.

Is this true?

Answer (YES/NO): NO